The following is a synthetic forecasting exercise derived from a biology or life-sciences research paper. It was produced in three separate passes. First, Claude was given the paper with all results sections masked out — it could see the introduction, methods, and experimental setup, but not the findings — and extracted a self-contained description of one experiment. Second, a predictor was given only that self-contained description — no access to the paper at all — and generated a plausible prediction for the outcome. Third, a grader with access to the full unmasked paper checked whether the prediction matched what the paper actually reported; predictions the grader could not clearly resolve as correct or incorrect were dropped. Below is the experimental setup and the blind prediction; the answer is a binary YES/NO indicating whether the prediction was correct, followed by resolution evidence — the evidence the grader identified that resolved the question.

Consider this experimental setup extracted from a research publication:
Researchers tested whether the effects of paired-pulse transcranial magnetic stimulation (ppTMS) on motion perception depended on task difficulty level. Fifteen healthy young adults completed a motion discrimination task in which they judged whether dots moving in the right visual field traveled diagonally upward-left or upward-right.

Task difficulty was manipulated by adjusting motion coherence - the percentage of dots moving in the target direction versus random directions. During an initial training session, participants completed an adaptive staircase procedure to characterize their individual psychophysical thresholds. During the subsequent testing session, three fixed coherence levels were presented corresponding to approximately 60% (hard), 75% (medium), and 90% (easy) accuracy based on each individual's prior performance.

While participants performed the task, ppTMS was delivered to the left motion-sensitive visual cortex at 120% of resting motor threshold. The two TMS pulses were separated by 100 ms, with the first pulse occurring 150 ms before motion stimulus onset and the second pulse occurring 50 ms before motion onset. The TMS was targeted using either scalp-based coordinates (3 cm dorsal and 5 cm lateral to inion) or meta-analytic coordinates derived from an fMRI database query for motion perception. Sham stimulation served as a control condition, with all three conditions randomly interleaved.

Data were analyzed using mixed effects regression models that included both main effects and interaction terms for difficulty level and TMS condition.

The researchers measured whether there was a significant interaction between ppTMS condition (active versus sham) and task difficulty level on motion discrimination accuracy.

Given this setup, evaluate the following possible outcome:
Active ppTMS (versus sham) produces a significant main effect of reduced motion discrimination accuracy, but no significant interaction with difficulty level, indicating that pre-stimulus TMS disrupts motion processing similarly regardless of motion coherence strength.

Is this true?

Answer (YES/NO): NO